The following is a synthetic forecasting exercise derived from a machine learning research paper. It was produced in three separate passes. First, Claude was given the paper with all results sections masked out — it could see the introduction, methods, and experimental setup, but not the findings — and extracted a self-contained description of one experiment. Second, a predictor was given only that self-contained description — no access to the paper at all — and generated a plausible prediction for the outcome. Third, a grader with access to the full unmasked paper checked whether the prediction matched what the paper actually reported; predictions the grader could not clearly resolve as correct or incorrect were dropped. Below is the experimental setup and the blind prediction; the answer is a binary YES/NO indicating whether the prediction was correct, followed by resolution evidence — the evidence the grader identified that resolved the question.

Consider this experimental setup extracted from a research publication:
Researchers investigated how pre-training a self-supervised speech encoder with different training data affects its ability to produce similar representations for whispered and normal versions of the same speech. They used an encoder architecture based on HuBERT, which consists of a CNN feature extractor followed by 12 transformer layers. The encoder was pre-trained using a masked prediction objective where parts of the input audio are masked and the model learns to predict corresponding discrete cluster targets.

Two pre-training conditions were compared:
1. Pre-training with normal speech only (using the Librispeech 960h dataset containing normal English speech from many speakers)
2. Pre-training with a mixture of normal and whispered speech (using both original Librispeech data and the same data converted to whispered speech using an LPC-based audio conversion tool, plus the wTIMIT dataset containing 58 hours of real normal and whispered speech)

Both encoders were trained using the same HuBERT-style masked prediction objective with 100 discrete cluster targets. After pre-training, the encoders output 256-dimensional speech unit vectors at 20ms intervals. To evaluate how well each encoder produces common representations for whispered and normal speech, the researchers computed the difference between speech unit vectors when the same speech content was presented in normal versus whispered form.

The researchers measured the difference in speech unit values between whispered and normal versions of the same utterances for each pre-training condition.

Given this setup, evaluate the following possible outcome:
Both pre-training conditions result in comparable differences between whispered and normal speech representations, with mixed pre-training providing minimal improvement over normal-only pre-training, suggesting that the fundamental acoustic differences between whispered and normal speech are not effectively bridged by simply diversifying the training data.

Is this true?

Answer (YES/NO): NO